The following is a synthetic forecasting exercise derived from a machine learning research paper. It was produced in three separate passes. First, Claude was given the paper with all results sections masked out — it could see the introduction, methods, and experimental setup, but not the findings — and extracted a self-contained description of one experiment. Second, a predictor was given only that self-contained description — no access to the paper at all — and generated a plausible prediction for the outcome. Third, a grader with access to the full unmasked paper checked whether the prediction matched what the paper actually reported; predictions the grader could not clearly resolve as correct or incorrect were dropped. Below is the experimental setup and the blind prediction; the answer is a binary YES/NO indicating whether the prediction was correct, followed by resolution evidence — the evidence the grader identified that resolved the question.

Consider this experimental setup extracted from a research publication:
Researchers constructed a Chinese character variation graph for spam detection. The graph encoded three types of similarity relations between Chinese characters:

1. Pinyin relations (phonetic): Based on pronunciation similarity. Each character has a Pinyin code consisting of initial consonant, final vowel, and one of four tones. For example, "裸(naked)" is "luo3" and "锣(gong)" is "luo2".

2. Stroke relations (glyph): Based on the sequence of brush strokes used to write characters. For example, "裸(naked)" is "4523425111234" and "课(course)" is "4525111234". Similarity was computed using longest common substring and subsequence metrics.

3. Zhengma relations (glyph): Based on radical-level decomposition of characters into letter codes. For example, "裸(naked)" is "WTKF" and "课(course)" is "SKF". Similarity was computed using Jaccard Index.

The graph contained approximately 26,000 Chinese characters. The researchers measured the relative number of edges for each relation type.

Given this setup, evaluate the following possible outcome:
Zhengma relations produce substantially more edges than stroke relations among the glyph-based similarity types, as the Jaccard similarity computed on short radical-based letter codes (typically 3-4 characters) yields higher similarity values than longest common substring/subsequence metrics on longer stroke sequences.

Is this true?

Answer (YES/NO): YES